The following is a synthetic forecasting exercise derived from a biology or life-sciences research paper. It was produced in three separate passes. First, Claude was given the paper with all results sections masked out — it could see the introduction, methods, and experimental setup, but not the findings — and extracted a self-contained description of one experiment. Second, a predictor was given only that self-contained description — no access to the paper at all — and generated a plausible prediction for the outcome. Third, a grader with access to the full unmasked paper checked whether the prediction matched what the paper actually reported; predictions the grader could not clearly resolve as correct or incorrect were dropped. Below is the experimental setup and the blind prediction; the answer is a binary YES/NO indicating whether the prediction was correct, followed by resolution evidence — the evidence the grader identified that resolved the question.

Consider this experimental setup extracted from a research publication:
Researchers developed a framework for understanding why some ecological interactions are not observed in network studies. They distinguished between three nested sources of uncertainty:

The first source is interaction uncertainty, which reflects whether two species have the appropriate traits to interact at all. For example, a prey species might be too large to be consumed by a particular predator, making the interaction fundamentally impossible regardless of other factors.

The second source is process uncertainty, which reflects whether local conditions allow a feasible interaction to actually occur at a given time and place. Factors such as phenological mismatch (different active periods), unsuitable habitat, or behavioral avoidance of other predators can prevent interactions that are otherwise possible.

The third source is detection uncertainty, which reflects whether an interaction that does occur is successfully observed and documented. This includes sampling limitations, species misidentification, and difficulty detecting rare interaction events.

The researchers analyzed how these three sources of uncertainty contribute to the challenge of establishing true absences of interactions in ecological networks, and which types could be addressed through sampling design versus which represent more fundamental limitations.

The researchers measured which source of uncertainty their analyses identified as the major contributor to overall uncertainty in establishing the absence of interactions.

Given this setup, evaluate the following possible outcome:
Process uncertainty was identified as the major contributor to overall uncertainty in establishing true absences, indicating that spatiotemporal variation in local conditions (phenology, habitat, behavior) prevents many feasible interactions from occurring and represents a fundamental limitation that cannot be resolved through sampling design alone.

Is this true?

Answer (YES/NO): NO